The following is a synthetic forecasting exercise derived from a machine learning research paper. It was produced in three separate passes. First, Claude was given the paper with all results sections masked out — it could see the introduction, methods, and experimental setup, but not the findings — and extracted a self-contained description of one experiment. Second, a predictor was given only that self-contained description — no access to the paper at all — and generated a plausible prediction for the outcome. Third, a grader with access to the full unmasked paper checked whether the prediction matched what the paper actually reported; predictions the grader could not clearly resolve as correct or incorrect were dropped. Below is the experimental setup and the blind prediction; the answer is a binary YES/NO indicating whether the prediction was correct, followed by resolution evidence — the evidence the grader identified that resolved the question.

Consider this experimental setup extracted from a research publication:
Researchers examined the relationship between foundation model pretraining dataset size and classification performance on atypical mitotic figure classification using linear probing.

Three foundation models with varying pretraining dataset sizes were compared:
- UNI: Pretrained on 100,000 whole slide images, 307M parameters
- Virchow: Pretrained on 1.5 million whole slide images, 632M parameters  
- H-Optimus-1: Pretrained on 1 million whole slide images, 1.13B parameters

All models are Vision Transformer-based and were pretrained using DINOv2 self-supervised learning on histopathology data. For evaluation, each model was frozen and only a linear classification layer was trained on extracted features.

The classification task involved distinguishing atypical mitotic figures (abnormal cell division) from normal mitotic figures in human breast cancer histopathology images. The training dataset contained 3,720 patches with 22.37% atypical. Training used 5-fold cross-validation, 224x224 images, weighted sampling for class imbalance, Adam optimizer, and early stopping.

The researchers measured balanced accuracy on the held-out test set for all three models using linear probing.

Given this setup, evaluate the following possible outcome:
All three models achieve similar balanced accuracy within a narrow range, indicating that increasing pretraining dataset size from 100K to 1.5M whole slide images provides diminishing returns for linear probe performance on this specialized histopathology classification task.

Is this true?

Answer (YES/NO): NO